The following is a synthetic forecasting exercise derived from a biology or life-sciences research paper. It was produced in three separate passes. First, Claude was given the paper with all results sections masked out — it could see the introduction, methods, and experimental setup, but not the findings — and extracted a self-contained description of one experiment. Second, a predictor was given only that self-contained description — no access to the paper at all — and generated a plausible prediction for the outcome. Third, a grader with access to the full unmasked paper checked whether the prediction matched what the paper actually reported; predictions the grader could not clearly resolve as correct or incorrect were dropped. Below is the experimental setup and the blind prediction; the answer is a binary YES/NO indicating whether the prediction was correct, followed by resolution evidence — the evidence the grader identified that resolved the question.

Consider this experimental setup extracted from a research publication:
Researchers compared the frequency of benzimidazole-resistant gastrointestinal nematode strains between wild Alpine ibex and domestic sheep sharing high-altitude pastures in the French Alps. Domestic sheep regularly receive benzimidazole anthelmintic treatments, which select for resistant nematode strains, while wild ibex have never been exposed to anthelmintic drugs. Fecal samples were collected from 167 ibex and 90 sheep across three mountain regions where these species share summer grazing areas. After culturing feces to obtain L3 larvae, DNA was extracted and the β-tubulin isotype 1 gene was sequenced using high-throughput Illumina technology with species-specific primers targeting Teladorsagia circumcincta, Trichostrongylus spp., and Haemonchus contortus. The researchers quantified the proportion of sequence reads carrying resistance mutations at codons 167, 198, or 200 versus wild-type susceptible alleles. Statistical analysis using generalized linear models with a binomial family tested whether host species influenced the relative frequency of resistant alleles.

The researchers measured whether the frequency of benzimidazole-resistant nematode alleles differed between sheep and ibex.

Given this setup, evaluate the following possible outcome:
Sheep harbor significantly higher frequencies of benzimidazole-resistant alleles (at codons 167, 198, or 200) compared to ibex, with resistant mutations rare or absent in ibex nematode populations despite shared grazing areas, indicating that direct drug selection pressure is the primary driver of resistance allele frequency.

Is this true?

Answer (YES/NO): NO